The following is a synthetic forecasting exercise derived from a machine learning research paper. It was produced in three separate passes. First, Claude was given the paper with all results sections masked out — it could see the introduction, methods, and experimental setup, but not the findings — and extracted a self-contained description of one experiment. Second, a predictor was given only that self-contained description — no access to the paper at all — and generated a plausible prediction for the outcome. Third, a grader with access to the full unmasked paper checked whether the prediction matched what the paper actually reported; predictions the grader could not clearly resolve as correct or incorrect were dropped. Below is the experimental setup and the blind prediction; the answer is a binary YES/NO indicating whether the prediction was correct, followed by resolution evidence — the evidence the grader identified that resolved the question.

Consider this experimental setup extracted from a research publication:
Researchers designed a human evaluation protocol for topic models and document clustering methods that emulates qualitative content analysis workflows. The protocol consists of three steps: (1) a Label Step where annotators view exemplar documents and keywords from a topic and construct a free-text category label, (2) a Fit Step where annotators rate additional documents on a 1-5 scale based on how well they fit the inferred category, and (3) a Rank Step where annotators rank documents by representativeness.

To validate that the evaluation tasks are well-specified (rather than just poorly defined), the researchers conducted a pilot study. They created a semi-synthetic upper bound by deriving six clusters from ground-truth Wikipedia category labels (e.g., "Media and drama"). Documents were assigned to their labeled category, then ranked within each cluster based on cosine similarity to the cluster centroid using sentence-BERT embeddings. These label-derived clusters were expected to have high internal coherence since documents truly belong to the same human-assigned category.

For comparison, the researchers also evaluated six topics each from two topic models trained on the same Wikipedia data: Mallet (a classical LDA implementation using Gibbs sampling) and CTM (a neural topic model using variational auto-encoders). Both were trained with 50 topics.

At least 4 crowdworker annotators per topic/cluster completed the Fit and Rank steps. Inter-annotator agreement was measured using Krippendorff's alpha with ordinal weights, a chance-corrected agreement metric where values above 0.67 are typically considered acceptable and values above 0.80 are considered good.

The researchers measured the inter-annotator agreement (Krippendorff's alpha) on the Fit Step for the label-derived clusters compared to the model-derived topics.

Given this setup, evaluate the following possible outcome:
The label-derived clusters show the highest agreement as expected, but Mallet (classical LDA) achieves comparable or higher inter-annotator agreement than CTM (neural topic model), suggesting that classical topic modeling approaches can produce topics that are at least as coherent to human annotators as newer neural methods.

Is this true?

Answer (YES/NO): YES